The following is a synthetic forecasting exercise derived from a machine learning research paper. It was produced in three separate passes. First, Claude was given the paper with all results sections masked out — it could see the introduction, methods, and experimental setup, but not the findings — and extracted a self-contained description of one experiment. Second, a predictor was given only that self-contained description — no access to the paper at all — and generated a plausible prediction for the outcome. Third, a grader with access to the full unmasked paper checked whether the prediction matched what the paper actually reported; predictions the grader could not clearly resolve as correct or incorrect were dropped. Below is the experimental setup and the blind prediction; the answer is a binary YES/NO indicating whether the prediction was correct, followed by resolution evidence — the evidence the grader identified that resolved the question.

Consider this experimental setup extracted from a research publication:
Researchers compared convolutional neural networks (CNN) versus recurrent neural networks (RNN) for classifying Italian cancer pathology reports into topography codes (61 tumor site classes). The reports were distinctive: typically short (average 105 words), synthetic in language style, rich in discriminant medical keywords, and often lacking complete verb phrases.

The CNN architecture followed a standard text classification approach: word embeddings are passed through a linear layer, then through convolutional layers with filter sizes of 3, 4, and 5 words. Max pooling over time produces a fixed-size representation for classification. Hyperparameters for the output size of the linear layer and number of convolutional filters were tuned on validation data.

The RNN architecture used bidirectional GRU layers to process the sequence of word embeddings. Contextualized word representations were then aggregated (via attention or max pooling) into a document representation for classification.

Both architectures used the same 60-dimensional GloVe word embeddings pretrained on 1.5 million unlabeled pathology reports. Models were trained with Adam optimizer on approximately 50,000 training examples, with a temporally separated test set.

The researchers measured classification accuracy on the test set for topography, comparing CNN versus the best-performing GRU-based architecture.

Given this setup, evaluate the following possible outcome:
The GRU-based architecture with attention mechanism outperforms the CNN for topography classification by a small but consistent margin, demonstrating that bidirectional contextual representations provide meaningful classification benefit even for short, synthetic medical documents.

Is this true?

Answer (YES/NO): NO